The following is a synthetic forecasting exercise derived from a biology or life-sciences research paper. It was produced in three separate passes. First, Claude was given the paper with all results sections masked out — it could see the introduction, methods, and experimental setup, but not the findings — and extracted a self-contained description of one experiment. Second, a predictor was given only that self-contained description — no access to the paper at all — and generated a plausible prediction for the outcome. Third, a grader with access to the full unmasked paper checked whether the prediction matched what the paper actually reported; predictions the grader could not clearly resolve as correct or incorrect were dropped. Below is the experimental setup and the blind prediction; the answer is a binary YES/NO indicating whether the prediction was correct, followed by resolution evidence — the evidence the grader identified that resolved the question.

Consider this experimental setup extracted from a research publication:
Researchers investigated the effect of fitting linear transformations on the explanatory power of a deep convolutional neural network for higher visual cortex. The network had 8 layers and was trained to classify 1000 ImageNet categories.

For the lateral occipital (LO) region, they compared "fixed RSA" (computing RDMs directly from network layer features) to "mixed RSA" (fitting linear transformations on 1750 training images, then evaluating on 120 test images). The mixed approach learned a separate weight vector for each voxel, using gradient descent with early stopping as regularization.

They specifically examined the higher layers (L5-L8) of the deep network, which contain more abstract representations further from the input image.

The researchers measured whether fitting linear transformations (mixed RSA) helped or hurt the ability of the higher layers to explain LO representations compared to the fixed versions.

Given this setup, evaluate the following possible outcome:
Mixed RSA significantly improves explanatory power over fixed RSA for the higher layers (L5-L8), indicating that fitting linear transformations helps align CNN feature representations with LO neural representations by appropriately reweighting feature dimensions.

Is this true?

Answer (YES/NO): YES